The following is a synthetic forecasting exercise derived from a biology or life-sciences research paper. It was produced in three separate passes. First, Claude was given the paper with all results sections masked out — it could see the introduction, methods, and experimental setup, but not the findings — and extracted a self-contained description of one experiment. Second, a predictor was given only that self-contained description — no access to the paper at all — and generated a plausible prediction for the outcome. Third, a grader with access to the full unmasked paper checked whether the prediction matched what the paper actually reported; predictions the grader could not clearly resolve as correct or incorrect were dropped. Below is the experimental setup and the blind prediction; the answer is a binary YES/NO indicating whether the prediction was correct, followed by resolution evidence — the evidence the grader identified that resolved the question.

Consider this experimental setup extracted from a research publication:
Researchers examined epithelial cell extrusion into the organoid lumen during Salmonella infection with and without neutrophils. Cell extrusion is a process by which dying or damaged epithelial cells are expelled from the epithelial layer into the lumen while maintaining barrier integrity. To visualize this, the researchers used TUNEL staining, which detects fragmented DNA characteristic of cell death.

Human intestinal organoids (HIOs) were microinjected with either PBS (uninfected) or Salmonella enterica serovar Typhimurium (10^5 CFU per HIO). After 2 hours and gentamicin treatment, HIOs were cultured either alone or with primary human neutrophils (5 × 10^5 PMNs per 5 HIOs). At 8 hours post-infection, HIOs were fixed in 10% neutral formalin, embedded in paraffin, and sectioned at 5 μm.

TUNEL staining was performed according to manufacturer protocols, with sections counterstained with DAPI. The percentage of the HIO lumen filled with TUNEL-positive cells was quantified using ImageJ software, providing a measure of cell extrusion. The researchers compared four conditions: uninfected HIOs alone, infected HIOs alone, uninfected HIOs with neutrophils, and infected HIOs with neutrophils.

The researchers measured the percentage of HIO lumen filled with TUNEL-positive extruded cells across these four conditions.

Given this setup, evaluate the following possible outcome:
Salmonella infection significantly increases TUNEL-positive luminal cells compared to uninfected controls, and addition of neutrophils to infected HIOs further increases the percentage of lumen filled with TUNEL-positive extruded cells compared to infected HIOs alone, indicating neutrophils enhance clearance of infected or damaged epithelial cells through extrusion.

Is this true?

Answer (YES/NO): NO